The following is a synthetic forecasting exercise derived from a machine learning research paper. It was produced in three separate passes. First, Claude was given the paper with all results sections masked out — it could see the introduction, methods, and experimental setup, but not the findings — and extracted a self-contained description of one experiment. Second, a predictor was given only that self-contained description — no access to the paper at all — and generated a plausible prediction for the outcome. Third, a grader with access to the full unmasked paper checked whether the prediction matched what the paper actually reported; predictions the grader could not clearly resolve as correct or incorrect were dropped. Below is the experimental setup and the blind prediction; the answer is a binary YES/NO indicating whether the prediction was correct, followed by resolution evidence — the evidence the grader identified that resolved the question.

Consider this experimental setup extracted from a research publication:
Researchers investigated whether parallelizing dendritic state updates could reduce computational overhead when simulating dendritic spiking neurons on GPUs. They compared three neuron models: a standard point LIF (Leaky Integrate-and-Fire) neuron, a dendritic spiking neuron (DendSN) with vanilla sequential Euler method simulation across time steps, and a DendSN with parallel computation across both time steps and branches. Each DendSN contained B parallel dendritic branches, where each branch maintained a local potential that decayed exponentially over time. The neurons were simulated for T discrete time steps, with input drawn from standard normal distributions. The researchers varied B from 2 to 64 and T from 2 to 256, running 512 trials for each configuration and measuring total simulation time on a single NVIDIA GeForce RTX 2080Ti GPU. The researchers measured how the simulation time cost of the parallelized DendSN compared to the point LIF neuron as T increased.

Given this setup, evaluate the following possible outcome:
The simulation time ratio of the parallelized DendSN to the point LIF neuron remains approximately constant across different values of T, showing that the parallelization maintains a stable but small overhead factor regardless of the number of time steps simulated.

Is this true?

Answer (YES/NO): YES